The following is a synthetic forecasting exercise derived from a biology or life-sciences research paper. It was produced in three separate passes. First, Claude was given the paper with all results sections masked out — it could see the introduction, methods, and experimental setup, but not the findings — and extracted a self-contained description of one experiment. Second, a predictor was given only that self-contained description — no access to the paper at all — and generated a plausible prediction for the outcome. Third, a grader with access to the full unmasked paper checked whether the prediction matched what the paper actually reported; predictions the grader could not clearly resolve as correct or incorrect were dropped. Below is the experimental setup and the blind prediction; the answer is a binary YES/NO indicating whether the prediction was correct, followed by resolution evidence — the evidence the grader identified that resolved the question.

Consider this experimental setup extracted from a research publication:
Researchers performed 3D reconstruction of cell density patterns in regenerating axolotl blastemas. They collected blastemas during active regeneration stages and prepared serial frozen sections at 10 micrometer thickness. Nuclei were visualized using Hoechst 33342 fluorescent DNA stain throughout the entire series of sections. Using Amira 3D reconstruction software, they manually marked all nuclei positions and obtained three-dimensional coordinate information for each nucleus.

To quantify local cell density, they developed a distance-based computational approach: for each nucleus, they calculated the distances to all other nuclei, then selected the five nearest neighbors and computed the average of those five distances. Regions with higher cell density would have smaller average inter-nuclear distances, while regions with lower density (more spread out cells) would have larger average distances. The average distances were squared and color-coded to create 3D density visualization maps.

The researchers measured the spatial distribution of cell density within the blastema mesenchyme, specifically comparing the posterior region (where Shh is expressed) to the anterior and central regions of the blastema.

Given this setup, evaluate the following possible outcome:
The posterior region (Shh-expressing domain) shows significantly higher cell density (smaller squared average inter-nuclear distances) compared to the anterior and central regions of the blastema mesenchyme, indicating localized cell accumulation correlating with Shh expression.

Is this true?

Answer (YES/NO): NO